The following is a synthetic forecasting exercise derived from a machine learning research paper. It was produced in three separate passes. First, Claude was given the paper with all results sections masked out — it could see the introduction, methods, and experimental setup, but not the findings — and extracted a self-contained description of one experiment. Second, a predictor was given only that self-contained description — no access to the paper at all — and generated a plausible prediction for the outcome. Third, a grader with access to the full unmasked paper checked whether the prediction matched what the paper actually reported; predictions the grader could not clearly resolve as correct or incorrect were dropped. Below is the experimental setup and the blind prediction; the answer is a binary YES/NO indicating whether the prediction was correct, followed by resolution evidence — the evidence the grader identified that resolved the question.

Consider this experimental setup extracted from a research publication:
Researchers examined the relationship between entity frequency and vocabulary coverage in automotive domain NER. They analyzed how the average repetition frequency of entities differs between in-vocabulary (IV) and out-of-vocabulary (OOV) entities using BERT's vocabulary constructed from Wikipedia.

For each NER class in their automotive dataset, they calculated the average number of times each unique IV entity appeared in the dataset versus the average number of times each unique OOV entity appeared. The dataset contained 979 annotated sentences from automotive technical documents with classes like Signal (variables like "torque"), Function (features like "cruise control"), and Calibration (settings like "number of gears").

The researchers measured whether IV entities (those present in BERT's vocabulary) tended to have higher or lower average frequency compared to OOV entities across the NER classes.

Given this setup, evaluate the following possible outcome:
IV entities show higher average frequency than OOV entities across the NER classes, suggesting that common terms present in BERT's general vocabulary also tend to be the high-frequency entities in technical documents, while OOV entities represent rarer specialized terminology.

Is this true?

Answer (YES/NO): YES